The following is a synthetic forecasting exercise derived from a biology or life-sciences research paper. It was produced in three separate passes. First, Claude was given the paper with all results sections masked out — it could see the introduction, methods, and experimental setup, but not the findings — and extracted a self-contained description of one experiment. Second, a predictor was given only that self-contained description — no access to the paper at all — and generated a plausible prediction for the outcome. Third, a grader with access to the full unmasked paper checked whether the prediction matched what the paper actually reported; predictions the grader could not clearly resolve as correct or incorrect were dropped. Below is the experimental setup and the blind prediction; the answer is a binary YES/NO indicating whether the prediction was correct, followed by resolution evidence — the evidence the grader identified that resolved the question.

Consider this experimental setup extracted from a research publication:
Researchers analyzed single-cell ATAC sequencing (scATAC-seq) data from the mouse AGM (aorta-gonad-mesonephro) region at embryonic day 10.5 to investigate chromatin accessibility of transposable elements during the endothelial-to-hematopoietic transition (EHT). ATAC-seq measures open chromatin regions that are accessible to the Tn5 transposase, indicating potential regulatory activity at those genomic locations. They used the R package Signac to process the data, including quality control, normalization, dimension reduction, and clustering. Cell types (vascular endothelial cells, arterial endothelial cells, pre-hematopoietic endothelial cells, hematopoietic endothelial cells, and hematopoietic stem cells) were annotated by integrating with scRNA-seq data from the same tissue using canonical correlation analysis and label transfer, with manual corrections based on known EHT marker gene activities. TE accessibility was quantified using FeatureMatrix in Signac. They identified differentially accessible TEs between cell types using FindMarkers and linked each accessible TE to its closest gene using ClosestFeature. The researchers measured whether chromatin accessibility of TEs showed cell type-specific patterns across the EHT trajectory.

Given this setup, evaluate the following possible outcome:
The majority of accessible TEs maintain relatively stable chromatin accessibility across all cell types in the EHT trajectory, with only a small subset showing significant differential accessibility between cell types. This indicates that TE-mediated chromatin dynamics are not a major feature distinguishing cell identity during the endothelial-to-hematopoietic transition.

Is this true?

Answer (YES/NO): NO